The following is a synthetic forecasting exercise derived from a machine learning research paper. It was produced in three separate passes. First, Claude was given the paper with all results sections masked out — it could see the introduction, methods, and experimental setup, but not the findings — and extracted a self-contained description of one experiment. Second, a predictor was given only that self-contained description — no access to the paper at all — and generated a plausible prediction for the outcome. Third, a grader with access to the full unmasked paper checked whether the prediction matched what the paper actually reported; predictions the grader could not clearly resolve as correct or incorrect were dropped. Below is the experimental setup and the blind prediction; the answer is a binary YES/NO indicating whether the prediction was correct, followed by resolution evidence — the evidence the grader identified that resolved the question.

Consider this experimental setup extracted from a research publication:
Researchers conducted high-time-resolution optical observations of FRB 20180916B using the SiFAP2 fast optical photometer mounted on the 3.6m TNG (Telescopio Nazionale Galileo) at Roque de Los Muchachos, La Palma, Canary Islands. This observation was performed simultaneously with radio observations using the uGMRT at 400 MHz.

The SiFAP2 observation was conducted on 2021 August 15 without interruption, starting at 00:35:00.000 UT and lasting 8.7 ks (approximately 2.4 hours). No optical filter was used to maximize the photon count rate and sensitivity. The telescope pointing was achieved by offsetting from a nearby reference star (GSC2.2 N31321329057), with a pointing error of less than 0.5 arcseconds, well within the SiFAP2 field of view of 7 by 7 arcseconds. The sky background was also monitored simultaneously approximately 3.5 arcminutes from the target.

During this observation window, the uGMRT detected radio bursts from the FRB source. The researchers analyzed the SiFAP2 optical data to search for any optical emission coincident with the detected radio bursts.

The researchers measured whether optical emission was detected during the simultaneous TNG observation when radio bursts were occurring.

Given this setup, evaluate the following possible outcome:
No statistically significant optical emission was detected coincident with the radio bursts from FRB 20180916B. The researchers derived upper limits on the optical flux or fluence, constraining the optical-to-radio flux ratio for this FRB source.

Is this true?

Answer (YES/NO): YES